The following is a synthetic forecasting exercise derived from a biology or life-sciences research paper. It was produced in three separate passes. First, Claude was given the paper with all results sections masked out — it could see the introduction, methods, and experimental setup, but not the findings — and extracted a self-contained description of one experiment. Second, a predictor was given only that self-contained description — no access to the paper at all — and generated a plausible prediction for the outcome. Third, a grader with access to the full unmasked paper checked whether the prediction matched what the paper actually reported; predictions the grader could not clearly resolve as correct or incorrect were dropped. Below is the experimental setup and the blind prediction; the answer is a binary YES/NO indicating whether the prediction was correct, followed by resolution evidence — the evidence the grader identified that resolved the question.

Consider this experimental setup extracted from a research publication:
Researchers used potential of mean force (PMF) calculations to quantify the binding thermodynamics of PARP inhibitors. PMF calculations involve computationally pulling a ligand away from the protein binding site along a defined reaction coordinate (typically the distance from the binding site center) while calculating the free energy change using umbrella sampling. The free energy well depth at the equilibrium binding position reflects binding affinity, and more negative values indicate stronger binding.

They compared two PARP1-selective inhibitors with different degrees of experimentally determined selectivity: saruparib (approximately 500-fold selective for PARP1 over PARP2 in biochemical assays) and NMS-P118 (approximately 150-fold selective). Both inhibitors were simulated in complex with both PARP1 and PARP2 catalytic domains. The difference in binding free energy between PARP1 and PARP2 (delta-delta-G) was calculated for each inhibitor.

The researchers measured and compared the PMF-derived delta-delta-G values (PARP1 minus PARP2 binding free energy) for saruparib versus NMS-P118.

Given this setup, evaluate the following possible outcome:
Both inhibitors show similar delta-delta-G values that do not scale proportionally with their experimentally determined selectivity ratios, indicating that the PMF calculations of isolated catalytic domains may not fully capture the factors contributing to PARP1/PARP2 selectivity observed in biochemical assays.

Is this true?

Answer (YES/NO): YES